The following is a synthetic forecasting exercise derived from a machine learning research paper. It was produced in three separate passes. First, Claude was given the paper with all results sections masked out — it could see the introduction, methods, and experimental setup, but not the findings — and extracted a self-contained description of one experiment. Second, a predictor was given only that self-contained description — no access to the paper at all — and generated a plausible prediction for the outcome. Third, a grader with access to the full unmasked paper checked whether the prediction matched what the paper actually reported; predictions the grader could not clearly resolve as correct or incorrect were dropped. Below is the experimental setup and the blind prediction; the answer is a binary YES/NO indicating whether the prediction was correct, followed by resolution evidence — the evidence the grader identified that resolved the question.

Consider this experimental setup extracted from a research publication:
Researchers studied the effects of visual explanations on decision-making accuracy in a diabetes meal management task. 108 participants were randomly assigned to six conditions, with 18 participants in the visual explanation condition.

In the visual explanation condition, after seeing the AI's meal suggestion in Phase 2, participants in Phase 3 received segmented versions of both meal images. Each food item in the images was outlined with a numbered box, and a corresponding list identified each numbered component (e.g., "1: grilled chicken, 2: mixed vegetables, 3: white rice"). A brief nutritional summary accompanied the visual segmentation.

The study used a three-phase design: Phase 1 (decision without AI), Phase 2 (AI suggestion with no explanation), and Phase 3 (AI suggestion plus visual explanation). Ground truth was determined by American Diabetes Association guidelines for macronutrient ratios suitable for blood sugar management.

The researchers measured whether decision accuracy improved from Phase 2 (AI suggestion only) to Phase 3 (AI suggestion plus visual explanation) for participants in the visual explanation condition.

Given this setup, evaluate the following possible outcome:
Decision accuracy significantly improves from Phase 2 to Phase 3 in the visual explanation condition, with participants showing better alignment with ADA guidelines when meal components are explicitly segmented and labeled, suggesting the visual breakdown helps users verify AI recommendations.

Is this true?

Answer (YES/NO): NO